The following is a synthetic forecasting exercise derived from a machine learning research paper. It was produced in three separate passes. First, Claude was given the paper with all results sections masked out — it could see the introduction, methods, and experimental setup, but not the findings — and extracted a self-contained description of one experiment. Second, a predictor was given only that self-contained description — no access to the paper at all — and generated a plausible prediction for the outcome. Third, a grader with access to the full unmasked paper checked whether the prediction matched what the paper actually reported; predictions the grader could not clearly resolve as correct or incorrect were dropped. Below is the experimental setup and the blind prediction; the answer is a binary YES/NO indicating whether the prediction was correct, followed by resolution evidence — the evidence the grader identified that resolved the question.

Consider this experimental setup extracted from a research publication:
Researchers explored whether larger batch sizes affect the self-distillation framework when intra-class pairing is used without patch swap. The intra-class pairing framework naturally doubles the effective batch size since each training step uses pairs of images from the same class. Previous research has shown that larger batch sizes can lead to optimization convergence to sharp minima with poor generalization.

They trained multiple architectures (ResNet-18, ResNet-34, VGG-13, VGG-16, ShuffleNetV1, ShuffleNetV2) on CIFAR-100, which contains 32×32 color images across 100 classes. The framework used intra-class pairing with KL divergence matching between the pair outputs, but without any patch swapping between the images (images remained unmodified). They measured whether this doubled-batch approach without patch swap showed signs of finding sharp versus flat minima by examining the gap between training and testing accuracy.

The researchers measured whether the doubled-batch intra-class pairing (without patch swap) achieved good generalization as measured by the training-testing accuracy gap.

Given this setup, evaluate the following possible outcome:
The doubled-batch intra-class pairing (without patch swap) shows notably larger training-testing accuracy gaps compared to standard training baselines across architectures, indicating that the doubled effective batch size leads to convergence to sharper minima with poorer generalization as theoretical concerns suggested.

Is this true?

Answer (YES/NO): NO